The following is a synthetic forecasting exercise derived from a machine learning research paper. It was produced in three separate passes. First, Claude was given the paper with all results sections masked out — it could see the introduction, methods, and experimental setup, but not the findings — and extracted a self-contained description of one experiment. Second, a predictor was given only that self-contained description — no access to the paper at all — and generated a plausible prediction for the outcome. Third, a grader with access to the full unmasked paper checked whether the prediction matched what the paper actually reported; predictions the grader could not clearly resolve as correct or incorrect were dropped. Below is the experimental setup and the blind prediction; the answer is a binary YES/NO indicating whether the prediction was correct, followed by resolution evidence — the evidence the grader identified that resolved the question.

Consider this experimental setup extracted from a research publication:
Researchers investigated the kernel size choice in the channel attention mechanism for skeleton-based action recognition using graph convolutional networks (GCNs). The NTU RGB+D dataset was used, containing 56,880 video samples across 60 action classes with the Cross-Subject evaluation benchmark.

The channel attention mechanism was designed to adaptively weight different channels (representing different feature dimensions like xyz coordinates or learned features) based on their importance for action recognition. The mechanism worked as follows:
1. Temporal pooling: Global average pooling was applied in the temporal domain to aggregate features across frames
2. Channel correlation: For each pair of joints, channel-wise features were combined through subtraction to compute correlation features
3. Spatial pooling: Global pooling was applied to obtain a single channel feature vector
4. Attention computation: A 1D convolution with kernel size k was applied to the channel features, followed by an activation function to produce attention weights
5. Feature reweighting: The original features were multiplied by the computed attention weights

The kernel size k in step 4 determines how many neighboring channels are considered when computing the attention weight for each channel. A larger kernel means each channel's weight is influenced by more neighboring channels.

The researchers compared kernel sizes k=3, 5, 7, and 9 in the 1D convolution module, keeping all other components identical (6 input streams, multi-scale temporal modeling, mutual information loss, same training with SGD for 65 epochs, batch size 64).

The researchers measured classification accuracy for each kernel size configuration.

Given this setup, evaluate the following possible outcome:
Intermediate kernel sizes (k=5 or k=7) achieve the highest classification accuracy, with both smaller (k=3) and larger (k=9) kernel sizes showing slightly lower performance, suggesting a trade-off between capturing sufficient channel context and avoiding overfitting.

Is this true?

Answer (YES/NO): NO